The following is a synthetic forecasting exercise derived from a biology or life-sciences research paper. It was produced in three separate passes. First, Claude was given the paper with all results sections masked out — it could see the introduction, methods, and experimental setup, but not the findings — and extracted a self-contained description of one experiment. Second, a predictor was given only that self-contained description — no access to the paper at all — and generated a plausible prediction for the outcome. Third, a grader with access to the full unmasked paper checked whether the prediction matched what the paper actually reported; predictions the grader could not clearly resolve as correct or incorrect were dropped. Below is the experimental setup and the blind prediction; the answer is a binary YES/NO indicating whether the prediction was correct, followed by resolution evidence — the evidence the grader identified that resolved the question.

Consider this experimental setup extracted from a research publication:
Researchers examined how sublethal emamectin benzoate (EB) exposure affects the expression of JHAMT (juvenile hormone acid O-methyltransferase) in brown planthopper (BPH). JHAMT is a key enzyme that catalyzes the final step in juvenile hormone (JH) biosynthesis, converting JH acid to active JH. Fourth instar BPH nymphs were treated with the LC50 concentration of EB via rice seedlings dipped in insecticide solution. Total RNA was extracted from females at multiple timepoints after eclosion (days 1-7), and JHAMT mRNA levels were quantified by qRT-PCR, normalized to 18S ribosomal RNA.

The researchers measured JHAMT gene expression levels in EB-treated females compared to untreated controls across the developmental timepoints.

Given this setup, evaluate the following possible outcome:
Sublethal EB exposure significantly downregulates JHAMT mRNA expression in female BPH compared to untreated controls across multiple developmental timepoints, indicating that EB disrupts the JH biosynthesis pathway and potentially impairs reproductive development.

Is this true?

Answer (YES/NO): NO